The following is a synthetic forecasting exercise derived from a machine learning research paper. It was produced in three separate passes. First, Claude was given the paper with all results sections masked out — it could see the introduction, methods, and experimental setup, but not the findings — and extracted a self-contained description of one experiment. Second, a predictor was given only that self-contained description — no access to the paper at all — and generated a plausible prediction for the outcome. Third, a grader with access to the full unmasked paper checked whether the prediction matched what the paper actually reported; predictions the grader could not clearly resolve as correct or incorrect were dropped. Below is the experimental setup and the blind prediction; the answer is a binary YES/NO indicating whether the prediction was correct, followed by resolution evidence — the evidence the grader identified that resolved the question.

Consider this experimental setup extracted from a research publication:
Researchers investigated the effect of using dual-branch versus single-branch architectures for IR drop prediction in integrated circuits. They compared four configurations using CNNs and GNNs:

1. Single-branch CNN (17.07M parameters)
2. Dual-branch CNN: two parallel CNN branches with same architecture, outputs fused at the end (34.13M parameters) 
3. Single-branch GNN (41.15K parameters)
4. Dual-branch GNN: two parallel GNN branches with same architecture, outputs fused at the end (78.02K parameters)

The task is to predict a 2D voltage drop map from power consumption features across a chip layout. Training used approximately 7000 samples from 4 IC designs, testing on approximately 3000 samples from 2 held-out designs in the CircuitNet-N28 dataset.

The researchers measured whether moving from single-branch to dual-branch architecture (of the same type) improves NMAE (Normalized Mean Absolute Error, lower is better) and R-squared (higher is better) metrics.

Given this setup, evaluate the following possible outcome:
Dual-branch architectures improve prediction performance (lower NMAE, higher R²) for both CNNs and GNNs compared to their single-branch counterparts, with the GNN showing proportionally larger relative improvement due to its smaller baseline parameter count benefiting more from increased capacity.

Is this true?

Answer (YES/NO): NO